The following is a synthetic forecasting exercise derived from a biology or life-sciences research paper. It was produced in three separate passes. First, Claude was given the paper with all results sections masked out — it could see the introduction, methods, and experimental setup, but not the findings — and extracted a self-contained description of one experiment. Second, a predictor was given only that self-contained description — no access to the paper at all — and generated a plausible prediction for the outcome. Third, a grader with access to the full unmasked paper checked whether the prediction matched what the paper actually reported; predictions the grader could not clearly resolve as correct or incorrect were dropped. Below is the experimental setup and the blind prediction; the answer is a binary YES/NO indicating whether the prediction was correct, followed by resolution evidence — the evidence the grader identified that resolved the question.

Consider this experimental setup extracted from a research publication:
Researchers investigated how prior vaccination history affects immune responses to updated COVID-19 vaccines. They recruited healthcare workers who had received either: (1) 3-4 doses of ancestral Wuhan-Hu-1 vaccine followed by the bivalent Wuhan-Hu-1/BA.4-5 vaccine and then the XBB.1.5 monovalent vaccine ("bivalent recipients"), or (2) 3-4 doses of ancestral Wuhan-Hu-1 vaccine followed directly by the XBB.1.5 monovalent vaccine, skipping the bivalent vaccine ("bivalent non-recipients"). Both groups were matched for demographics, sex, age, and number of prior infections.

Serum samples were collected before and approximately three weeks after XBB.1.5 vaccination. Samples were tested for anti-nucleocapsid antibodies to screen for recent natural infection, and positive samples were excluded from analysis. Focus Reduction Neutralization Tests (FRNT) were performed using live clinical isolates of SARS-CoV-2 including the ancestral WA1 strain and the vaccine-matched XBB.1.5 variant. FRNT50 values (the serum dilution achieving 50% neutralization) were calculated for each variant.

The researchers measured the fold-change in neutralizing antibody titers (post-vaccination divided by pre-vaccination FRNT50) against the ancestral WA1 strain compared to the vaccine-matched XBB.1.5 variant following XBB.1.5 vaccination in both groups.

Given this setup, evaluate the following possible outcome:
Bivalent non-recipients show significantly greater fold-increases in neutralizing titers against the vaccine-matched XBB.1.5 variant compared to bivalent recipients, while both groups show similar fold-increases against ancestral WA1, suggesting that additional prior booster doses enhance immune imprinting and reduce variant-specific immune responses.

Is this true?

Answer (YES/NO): YES